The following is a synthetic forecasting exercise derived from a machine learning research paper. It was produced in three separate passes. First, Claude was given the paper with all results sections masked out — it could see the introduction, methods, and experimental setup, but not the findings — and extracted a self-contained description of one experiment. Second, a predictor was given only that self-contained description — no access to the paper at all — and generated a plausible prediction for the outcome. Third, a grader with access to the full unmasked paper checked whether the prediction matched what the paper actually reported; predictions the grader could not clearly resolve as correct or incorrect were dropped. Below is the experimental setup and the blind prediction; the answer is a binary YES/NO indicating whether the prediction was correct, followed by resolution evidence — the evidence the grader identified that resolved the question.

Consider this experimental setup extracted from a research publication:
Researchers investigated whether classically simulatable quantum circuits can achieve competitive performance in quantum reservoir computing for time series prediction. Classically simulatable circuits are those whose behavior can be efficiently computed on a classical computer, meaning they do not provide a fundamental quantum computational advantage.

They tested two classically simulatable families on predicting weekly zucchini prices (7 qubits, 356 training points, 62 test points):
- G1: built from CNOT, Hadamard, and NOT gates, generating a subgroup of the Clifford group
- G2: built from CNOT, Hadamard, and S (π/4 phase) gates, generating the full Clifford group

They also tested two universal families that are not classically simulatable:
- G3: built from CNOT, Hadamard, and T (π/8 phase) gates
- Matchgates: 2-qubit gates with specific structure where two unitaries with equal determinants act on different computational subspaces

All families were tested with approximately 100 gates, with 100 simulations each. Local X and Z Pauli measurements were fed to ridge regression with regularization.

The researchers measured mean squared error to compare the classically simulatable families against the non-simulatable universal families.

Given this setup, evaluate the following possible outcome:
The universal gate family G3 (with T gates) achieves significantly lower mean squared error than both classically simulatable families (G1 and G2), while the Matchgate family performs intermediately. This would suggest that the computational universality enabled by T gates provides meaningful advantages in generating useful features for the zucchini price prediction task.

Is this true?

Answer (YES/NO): NO